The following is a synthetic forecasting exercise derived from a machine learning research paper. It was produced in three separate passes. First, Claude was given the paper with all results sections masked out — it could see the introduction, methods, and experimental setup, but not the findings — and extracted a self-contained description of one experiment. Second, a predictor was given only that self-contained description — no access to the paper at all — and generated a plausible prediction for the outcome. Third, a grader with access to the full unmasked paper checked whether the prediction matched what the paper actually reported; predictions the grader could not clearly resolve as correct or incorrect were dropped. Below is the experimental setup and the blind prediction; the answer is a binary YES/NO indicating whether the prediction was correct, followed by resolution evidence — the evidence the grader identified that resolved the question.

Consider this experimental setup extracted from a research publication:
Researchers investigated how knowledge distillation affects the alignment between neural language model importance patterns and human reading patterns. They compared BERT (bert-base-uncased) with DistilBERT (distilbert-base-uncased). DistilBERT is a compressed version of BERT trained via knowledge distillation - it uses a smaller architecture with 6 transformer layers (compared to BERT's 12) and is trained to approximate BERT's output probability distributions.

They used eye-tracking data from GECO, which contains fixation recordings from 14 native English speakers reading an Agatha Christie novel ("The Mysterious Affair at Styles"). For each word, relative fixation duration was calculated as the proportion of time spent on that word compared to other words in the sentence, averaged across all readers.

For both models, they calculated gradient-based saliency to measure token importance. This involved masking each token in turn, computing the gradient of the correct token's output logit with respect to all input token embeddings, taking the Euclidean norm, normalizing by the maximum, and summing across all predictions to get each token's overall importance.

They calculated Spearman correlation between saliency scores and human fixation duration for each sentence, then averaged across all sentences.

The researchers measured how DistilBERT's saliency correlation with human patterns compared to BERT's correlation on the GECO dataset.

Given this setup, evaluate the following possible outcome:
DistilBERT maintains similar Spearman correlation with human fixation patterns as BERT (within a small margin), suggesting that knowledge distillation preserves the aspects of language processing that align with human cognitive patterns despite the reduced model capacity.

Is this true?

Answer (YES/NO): YES